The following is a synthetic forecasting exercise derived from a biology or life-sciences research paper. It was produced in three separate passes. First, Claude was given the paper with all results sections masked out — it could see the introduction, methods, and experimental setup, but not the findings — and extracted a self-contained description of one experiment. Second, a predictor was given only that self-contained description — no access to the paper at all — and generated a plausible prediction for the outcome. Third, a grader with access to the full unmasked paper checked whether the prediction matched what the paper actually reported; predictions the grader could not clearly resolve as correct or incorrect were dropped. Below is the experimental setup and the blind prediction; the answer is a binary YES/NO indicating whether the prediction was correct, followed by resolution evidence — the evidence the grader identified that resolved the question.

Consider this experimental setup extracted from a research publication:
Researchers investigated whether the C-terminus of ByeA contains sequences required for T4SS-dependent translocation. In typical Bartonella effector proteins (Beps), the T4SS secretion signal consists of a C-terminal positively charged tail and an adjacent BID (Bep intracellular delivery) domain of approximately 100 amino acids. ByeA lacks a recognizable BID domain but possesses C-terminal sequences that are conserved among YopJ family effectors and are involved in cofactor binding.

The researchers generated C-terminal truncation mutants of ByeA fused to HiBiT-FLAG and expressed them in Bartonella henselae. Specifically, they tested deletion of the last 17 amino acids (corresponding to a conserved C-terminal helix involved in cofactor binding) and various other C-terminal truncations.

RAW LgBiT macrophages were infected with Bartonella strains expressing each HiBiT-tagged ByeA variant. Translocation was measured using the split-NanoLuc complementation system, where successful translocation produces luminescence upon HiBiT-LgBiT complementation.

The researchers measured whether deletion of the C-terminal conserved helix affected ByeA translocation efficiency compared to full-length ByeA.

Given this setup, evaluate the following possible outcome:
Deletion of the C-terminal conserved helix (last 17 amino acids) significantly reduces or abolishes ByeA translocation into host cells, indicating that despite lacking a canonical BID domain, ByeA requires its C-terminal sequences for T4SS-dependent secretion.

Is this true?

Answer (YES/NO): YES